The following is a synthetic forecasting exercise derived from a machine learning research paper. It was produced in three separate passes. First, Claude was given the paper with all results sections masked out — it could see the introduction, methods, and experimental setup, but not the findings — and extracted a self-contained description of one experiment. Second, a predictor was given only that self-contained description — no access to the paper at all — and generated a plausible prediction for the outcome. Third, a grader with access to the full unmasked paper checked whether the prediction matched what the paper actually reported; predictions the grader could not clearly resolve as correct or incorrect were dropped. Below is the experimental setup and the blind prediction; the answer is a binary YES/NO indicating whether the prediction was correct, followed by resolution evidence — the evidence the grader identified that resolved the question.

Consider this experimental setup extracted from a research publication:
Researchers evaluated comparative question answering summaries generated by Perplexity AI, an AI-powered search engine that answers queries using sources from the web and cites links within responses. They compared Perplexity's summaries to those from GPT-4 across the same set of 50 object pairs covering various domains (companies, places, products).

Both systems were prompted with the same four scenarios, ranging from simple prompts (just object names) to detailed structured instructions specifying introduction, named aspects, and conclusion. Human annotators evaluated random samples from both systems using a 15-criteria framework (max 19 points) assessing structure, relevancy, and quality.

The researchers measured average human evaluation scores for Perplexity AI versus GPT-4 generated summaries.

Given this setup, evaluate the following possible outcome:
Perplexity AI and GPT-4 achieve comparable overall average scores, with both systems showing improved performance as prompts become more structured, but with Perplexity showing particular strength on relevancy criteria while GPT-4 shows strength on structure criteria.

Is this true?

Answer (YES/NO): NO